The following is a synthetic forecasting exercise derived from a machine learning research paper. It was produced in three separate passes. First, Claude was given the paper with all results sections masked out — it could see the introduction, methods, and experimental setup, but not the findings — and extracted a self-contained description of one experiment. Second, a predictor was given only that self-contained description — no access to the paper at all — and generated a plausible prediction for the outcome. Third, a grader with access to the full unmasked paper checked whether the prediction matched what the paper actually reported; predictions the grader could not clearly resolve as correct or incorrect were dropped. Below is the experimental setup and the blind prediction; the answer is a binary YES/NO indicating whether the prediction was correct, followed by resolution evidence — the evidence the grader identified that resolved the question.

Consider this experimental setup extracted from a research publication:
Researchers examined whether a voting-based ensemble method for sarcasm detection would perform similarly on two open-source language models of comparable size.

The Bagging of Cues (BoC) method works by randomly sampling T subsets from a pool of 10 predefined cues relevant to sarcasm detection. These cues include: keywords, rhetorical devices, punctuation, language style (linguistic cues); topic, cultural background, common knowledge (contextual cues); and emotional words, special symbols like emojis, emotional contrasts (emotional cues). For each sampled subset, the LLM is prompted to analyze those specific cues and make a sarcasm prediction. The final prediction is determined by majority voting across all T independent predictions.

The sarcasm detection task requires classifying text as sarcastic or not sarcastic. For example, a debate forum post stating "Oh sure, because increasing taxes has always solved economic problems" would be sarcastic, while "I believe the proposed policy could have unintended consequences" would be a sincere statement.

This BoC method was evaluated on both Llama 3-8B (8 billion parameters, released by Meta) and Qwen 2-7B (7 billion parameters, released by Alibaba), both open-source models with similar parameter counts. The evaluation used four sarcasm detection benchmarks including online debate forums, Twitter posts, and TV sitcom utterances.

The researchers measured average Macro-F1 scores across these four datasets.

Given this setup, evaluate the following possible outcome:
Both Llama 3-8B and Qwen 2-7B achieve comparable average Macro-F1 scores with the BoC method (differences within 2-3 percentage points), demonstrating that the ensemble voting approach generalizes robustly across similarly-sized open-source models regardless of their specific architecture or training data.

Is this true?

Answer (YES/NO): NO